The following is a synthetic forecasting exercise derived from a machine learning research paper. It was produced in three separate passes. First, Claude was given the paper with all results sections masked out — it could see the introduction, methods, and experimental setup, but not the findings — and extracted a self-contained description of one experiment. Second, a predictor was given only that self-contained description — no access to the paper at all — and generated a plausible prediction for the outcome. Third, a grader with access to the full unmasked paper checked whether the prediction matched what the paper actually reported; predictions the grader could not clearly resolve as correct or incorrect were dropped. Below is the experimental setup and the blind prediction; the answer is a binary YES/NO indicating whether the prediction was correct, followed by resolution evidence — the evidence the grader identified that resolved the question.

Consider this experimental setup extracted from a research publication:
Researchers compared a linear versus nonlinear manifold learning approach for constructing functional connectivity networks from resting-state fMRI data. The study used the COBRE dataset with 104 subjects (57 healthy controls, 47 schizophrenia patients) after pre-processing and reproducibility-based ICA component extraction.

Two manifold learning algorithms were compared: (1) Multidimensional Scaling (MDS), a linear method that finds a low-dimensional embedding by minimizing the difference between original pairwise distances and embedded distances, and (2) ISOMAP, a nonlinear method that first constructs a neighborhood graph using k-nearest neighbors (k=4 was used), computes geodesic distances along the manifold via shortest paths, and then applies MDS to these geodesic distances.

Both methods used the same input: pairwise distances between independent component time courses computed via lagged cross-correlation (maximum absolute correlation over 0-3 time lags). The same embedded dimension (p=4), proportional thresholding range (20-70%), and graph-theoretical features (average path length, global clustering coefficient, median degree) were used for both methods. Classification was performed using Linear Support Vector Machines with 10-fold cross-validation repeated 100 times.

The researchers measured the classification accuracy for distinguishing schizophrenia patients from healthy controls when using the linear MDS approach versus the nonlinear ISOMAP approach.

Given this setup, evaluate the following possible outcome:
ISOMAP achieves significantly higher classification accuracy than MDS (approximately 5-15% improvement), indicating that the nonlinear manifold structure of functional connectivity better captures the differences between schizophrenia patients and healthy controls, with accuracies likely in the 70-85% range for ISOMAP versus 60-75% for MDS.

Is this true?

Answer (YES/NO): NO